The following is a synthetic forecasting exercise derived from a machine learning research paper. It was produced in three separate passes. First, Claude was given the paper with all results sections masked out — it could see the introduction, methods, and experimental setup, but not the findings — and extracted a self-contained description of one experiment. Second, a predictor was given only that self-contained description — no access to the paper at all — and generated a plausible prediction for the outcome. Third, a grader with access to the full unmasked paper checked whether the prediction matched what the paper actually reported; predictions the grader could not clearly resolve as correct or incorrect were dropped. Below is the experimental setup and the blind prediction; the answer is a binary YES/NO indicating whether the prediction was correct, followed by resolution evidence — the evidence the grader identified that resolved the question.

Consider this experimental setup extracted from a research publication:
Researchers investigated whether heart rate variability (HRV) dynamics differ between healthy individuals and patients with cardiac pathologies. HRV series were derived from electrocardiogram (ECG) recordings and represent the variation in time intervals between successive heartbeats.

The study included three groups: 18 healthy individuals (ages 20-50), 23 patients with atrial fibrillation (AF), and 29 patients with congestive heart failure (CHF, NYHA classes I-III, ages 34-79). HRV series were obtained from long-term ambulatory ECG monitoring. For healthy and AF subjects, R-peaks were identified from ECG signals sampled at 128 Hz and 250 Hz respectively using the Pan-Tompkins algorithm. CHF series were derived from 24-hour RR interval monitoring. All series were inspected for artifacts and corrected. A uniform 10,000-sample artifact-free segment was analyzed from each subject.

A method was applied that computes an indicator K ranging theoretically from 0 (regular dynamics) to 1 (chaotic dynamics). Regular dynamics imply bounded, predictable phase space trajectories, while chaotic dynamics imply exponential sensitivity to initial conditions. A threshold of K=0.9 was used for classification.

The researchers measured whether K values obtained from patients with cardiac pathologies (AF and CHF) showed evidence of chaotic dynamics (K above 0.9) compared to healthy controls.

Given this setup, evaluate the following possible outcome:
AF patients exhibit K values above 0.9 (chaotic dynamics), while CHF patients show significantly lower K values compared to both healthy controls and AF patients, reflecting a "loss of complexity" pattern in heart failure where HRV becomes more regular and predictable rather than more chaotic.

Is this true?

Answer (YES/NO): NO